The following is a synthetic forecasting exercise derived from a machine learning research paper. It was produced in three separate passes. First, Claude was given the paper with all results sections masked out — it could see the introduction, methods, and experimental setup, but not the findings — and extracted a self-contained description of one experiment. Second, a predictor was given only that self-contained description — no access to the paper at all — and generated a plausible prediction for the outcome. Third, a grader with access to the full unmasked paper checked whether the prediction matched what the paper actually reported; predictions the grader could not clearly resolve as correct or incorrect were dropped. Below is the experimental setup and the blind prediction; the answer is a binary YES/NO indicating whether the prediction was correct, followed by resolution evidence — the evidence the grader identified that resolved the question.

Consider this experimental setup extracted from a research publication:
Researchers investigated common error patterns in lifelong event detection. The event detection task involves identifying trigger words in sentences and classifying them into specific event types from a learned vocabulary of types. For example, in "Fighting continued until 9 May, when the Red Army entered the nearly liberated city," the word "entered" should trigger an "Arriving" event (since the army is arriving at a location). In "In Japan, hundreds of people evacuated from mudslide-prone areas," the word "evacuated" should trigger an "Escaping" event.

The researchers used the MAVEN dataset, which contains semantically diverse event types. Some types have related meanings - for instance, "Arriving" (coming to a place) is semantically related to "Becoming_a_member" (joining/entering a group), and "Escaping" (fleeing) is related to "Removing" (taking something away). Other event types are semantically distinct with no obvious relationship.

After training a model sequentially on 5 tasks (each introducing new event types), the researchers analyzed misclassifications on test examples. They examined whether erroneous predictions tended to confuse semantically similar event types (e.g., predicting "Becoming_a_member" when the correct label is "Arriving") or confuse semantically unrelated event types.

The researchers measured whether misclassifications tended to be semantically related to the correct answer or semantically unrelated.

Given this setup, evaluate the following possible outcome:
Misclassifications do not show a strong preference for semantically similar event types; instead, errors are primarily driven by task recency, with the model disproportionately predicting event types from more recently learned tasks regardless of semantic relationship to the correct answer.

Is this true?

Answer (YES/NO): NO